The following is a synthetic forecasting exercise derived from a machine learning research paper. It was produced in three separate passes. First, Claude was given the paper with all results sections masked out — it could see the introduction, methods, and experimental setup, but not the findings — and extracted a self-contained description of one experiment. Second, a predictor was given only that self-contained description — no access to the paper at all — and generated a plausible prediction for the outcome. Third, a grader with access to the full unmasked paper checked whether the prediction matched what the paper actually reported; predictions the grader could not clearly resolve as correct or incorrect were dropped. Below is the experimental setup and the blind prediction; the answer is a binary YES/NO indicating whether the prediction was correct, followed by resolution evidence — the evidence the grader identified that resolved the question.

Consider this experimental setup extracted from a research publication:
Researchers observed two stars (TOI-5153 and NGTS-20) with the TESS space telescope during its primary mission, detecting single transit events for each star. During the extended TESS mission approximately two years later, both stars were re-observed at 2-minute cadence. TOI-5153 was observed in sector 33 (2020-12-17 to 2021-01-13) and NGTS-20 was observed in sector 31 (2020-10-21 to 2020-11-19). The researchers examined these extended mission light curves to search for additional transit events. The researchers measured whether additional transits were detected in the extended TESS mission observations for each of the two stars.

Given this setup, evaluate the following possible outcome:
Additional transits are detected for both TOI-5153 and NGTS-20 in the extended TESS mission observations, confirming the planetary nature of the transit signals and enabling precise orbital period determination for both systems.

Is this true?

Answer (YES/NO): NO